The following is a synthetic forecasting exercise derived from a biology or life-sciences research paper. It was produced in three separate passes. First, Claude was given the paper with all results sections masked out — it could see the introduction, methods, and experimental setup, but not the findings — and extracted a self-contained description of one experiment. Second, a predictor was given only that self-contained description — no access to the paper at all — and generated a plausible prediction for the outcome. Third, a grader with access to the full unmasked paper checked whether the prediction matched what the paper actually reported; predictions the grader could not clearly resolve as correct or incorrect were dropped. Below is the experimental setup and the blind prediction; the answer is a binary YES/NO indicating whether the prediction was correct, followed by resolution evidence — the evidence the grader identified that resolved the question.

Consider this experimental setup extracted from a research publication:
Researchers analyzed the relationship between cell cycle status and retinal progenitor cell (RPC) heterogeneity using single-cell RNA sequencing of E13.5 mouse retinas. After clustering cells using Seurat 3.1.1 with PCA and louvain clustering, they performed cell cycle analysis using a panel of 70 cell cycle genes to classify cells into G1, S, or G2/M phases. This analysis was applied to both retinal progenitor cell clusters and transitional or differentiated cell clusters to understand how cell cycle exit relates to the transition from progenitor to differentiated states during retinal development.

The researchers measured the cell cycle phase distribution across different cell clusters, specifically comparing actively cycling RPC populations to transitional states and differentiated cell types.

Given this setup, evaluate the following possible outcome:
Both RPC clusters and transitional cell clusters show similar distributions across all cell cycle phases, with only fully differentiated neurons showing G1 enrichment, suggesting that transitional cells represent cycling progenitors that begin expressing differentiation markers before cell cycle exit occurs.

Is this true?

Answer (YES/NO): NO